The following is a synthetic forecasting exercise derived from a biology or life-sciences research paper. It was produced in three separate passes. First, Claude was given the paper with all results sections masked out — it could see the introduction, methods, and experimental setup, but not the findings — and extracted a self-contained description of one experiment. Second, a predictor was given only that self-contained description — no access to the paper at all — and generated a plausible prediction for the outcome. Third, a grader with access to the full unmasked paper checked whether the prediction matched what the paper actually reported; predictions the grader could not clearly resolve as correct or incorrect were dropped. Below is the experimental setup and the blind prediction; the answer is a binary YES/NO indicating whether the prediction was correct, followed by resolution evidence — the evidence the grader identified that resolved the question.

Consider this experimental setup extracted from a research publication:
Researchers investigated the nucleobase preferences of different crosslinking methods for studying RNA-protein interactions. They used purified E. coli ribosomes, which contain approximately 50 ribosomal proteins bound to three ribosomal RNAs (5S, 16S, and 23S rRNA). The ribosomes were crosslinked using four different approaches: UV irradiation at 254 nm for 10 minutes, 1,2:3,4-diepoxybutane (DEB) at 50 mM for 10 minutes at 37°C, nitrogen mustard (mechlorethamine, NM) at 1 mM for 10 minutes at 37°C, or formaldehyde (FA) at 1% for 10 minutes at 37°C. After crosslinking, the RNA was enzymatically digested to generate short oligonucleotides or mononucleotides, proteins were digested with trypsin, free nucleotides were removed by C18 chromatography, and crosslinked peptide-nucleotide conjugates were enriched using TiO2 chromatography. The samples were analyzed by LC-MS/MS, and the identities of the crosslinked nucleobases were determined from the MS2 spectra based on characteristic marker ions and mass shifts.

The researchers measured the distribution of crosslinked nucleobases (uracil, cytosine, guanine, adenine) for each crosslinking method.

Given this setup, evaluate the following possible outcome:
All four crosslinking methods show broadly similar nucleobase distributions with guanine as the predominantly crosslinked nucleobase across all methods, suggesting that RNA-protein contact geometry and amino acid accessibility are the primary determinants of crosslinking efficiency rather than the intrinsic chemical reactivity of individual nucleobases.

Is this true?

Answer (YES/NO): NO